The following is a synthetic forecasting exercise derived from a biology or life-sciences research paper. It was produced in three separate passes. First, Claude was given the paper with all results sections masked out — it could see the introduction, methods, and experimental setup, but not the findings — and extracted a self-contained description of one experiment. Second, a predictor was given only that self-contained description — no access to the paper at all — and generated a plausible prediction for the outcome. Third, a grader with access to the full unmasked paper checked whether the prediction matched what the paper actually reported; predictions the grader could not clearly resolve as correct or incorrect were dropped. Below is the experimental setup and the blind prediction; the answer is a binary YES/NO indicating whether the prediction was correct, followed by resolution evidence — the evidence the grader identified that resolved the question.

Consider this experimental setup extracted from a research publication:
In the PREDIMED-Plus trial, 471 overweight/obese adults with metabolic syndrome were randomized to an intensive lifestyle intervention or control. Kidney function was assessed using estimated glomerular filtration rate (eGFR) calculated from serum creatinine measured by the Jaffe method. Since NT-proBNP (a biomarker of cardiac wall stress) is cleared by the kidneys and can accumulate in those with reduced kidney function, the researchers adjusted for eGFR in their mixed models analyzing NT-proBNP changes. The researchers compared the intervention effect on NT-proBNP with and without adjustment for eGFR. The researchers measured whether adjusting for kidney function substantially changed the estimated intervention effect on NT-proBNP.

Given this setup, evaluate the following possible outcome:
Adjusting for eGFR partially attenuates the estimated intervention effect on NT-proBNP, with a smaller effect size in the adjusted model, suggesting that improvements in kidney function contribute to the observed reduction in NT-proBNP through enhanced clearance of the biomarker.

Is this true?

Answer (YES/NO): NO